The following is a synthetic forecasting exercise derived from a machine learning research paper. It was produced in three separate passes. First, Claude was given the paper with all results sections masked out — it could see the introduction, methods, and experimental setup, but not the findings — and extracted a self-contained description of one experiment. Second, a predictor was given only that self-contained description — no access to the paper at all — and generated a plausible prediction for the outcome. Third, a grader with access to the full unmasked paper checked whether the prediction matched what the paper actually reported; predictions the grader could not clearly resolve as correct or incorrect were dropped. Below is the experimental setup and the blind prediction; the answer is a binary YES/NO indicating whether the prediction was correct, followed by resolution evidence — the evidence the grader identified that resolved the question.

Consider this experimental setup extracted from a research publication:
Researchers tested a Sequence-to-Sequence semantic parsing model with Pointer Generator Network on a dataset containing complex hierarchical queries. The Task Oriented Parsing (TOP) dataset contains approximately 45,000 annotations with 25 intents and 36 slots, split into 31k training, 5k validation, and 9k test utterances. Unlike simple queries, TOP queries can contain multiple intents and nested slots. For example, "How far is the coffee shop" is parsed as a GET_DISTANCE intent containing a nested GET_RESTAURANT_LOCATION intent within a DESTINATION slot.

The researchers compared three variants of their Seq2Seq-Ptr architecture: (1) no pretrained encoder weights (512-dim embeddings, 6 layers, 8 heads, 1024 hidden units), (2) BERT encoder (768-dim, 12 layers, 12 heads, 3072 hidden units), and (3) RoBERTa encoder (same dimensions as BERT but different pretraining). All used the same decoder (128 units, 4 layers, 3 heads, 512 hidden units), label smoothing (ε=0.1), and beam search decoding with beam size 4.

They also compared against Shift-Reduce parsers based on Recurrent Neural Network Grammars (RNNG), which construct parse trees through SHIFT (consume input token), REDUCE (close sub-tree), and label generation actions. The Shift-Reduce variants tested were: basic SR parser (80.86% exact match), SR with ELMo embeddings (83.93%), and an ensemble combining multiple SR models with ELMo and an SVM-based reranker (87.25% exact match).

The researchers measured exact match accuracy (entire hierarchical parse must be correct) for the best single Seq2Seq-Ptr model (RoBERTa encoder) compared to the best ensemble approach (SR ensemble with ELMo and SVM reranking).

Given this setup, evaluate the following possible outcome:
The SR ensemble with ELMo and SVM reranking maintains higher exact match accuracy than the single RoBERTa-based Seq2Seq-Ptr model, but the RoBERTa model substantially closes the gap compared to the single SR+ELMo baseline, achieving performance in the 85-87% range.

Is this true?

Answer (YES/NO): YES